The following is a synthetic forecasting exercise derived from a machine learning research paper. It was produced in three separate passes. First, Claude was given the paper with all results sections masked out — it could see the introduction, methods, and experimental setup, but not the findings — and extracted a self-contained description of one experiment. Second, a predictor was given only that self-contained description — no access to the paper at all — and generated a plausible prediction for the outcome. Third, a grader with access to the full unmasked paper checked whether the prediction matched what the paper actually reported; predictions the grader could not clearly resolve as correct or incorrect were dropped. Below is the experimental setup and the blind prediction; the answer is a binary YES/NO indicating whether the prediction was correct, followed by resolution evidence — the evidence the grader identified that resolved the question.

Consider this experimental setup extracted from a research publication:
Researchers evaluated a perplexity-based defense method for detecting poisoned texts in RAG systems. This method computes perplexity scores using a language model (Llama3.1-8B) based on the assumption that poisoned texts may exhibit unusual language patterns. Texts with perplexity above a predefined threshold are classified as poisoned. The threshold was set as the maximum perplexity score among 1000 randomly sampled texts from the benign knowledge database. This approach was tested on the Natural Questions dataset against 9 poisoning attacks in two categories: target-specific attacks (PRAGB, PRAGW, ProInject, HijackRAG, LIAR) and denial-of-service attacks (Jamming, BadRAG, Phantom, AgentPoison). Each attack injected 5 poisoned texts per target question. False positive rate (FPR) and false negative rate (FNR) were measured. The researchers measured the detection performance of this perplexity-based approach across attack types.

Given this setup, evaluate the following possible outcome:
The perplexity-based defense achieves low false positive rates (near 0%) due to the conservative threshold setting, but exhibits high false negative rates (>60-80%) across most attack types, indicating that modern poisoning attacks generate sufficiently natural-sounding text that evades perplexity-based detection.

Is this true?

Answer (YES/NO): NO